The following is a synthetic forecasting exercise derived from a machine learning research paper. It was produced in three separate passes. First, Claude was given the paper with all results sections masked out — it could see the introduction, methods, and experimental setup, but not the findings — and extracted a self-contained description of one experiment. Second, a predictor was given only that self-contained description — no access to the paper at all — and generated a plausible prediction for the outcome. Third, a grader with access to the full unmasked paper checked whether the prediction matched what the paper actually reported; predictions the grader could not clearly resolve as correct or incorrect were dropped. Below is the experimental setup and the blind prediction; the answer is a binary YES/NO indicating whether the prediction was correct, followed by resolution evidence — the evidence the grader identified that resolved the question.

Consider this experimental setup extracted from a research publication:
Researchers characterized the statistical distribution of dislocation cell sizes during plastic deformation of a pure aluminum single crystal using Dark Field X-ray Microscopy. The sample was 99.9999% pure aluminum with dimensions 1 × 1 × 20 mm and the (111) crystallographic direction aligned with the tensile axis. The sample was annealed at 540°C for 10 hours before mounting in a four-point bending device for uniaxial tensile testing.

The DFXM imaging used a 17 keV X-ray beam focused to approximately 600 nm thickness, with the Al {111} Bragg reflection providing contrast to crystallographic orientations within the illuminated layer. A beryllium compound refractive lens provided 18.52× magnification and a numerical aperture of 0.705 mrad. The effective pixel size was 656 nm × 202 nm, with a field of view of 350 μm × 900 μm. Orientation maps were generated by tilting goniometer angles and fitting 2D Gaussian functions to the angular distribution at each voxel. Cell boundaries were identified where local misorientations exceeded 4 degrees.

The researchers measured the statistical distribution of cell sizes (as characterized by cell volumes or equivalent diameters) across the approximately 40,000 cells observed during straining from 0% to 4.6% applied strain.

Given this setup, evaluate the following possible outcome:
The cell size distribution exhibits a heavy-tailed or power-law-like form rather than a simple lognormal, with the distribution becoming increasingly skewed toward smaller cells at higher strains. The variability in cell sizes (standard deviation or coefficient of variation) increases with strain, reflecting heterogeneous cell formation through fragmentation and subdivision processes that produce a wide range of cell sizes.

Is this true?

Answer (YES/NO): NO